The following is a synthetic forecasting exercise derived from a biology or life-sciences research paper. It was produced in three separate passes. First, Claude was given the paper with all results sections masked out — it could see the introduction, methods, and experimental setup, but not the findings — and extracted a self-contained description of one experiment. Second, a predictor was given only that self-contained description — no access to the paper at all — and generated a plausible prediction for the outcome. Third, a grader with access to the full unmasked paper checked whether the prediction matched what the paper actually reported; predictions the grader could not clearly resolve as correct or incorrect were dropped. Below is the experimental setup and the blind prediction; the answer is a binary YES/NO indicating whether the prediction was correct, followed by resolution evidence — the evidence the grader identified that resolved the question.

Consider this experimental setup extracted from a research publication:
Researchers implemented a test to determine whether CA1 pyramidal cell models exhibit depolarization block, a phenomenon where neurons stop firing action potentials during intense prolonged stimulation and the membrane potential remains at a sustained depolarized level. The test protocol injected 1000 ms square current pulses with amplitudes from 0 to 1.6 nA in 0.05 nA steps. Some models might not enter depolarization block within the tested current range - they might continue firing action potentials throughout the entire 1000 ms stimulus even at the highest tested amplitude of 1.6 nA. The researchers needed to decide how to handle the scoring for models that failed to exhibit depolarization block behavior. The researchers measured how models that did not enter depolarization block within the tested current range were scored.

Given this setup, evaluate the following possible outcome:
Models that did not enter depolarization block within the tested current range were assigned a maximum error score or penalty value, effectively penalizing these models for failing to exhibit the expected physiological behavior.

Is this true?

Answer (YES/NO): YES